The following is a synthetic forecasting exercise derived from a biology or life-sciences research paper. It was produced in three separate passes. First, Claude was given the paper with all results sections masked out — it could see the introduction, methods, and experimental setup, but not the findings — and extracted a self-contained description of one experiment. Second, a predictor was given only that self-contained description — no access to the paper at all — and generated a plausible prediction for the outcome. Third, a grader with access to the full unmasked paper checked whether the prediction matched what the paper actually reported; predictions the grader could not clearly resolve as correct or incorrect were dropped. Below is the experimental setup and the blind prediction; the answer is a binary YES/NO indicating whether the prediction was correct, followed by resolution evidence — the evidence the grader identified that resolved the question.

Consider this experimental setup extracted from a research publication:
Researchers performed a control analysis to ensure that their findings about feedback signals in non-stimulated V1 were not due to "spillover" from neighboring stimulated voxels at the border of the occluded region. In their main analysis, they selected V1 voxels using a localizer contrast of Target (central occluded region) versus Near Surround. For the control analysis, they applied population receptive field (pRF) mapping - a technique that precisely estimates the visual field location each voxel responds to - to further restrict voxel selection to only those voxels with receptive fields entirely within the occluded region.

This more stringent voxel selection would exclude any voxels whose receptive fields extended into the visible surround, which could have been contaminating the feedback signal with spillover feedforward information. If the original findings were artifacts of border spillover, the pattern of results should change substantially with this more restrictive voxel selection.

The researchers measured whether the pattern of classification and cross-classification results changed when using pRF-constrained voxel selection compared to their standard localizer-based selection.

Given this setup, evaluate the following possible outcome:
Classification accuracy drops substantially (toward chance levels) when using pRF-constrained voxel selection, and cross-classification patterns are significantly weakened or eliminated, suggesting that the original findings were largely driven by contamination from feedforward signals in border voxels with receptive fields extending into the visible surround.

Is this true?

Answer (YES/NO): NO